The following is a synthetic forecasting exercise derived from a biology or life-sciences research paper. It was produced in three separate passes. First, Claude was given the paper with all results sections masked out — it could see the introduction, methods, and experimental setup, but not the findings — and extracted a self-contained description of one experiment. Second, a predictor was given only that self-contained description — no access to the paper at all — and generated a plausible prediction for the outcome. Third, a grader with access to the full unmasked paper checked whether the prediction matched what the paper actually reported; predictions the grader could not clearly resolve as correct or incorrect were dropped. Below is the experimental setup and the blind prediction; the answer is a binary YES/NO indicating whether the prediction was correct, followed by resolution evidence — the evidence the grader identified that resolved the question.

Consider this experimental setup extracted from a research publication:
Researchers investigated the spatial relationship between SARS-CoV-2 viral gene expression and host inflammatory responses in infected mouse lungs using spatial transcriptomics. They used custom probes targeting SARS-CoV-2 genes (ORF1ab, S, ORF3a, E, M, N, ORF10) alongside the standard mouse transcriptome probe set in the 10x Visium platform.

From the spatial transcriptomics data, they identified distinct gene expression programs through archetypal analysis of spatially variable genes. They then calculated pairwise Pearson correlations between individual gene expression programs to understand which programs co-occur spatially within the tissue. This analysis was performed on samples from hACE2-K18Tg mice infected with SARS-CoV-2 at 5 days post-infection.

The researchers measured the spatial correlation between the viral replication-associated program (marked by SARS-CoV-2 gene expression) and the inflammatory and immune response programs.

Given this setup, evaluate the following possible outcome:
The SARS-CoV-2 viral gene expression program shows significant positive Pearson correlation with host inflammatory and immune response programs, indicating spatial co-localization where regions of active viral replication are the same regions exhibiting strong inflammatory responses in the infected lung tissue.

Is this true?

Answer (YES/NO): YES